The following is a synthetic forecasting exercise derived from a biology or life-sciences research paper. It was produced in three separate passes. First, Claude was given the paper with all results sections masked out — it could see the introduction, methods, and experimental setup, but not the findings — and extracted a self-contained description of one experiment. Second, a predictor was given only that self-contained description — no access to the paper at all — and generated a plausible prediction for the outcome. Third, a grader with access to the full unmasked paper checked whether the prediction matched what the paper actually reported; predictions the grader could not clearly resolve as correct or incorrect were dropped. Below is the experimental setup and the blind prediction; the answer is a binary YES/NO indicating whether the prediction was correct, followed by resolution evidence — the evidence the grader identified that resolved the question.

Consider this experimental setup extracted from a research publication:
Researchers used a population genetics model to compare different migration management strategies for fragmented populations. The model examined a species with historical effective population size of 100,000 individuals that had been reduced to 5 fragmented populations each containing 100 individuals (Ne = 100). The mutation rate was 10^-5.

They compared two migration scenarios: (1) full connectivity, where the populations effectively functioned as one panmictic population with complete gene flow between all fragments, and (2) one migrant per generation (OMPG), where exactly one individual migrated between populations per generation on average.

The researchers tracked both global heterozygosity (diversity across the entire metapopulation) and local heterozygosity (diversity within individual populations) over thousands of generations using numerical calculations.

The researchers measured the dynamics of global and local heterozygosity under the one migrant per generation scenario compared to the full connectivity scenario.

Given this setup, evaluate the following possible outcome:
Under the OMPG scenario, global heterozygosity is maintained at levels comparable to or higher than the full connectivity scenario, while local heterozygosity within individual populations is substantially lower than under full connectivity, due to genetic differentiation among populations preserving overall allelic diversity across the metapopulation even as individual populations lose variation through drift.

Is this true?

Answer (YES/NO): NO